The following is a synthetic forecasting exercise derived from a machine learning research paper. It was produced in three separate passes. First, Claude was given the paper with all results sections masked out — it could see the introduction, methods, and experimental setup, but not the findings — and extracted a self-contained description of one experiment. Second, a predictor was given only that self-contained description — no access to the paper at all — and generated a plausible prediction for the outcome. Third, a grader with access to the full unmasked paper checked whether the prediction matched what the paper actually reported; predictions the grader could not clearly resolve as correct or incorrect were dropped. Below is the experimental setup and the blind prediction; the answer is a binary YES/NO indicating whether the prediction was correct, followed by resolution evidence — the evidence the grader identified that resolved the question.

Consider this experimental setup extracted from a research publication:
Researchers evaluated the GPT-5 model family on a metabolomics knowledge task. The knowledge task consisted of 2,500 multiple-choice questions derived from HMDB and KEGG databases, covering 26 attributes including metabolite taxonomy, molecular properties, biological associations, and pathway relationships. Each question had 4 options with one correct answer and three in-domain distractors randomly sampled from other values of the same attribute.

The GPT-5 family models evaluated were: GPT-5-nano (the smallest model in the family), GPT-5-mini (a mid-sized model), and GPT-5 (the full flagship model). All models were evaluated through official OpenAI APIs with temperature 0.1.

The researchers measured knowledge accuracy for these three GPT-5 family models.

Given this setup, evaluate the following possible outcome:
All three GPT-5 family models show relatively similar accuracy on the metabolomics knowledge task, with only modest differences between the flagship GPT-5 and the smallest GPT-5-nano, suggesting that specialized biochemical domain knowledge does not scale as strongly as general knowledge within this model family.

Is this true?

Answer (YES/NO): NO